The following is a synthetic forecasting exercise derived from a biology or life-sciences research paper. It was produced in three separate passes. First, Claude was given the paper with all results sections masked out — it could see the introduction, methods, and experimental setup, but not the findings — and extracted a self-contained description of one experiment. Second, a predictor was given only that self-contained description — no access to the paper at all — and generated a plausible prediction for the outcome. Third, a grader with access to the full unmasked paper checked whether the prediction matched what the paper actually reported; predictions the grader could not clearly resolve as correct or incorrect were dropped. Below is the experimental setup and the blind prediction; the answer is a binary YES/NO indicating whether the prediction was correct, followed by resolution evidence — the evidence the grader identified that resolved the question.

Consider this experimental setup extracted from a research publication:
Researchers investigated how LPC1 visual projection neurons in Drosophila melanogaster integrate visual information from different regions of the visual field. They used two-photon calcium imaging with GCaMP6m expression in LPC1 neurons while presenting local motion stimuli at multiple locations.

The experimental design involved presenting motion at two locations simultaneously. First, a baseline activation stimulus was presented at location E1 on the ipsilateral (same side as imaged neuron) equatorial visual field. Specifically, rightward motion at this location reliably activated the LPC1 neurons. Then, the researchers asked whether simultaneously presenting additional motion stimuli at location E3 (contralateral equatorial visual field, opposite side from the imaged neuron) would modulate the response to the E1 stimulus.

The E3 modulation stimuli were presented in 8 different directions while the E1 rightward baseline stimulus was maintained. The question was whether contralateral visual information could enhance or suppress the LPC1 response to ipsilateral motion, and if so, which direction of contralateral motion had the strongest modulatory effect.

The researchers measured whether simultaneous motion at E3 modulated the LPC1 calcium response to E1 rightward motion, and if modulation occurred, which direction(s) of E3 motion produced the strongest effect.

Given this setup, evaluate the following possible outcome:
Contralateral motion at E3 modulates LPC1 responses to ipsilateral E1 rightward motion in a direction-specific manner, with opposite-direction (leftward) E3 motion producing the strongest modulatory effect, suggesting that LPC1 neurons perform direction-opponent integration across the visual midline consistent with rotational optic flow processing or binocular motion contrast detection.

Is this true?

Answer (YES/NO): NO